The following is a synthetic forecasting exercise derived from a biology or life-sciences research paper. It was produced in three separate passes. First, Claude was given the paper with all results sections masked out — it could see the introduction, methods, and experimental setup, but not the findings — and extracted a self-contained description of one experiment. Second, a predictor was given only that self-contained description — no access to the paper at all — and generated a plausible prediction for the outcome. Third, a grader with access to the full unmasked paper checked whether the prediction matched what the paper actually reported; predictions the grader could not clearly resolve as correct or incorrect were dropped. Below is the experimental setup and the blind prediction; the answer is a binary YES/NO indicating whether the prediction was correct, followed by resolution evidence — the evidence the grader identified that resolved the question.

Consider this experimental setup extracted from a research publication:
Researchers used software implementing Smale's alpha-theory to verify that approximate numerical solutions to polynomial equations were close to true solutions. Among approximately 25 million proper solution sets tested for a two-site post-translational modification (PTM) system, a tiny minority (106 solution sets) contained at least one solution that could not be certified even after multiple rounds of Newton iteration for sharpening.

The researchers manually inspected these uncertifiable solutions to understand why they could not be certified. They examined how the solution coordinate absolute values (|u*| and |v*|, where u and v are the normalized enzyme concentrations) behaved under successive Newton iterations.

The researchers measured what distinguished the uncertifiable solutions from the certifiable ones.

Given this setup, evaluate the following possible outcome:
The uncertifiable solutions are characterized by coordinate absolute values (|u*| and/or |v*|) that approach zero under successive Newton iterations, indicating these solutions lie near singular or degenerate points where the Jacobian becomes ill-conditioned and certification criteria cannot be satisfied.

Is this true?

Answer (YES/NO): NO